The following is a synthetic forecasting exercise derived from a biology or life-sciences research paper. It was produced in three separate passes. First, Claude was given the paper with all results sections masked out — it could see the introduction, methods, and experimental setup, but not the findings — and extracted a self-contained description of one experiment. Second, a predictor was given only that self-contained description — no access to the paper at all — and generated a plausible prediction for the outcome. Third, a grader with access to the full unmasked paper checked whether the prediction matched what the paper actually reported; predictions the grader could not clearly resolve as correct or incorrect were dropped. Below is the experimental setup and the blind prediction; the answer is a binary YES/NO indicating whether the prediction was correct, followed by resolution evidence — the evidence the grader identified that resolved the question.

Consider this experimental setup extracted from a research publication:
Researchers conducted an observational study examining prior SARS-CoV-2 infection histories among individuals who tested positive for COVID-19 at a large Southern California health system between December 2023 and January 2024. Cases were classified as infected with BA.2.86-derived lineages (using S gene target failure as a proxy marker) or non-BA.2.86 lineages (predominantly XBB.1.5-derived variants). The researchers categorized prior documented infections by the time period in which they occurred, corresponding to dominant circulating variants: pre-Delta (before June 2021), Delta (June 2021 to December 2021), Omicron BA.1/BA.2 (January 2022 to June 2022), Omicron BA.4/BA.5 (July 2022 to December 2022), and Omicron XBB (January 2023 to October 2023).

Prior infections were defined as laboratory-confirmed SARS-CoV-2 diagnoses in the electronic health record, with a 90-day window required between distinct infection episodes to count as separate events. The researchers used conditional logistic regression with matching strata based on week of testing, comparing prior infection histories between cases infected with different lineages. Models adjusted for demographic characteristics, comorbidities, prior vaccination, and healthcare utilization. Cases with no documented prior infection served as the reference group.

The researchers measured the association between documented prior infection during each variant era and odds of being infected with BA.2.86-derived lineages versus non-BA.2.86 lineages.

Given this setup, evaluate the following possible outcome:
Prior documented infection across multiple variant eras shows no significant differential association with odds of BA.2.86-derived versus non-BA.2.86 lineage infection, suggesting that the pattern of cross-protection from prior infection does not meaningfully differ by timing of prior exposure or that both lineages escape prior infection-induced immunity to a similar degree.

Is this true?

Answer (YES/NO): NO